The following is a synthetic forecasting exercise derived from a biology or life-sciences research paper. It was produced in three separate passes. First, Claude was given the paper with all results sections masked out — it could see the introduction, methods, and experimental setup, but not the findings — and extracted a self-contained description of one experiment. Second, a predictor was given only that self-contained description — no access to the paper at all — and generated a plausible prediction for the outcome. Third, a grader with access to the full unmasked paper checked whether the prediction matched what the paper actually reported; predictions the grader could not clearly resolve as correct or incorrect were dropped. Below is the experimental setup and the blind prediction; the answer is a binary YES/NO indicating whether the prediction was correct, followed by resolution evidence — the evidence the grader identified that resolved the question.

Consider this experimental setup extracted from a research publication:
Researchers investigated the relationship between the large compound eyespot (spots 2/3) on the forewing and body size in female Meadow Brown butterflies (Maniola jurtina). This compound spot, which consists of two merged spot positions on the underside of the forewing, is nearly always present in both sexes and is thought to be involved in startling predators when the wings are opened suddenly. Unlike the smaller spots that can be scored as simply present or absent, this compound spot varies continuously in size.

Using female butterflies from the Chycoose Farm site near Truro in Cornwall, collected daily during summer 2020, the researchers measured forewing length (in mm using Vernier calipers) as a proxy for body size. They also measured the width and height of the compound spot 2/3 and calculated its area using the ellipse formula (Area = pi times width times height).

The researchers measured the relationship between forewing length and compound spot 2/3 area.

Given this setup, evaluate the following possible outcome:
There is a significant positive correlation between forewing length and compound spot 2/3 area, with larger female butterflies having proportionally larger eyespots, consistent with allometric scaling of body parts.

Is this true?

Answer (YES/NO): YES